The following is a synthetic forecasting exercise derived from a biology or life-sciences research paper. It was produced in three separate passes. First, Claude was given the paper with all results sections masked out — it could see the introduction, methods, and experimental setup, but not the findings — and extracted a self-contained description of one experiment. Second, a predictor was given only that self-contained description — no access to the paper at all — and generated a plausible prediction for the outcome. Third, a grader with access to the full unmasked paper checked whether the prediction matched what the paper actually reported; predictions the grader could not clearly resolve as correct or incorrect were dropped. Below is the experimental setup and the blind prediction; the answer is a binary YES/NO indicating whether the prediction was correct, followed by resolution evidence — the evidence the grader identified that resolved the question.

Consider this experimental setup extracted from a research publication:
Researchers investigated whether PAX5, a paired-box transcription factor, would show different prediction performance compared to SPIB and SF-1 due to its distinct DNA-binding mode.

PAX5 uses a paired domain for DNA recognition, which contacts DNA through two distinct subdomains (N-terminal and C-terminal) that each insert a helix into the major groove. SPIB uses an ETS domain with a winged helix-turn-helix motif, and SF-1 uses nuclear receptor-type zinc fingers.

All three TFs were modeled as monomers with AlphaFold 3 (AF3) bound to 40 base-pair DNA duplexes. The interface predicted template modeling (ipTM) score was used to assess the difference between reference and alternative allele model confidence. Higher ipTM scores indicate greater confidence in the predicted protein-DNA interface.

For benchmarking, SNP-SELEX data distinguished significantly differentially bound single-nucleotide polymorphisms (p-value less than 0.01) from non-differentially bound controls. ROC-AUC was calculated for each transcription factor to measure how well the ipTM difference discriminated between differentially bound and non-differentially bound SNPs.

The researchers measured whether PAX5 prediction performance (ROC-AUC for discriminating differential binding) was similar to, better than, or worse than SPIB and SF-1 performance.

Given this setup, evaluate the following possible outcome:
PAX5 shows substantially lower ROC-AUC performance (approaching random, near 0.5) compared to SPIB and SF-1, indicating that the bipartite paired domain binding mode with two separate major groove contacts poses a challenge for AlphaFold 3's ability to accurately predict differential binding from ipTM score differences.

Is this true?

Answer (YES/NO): NO